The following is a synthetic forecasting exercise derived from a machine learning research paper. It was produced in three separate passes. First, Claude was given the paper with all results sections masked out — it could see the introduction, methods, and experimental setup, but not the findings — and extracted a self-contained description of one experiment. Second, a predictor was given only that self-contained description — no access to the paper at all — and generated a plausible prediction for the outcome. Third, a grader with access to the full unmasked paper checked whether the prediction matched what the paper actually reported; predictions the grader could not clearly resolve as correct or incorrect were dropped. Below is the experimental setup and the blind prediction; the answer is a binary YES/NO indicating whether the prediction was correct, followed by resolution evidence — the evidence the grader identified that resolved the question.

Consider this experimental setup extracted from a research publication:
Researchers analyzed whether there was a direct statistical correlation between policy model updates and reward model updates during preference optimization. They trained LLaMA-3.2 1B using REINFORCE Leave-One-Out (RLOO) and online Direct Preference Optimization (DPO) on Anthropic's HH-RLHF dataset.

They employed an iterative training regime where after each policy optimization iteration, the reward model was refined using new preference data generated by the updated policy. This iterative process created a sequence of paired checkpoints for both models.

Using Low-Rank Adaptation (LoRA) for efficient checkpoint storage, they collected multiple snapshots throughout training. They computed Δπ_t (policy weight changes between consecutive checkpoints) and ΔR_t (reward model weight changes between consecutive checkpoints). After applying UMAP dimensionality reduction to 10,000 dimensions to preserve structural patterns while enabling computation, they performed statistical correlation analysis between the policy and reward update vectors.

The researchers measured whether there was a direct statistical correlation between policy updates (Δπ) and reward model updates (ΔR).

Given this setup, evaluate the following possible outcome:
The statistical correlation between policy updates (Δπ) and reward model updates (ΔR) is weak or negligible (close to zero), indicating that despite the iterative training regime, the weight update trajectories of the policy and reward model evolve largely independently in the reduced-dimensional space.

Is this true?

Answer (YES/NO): YES